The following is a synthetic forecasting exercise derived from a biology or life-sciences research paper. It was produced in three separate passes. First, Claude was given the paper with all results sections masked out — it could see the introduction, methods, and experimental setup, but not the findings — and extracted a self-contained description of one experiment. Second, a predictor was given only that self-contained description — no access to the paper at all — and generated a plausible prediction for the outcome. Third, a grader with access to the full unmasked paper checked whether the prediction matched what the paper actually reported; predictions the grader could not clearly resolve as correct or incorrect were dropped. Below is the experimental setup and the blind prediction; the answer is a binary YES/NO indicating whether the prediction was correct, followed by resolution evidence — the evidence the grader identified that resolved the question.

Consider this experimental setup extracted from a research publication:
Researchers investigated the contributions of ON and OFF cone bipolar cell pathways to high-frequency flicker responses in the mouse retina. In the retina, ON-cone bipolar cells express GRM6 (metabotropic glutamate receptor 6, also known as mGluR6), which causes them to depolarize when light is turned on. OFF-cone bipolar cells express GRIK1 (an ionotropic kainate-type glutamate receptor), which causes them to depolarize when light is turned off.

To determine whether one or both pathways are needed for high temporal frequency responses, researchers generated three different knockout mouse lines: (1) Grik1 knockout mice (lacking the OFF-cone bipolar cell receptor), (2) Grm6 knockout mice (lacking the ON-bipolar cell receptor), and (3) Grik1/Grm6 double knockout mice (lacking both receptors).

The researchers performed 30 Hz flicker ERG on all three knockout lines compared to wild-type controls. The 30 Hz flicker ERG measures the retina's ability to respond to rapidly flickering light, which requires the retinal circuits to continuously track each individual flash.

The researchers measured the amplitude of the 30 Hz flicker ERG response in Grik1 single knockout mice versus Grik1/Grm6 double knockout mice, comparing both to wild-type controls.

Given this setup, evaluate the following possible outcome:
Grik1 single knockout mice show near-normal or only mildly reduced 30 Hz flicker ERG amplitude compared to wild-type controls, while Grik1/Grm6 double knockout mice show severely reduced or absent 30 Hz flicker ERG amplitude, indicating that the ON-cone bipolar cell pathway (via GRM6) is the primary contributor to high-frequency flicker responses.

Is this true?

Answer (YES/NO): NO